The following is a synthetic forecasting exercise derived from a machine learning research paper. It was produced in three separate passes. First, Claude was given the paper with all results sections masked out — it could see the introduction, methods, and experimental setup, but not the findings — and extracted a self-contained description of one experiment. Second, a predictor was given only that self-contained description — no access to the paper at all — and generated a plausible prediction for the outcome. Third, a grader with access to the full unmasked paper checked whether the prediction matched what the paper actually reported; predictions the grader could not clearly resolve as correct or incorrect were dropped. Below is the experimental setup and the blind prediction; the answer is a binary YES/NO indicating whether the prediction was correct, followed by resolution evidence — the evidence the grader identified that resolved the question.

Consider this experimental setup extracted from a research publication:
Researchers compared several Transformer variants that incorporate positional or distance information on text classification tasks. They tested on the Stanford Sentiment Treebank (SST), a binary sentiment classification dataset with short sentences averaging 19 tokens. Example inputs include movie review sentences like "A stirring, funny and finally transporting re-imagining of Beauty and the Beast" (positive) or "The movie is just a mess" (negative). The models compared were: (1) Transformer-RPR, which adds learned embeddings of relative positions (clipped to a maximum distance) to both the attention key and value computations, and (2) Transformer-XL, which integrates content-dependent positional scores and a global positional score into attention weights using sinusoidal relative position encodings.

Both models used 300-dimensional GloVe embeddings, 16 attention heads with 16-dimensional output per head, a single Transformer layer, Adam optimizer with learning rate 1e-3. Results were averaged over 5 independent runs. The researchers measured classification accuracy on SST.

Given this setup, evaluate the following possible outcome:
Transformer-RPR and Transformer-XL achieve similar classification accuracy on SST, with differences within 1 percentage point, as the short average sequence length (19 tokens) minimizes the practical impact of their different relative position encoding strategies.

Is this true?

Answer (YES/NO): YES